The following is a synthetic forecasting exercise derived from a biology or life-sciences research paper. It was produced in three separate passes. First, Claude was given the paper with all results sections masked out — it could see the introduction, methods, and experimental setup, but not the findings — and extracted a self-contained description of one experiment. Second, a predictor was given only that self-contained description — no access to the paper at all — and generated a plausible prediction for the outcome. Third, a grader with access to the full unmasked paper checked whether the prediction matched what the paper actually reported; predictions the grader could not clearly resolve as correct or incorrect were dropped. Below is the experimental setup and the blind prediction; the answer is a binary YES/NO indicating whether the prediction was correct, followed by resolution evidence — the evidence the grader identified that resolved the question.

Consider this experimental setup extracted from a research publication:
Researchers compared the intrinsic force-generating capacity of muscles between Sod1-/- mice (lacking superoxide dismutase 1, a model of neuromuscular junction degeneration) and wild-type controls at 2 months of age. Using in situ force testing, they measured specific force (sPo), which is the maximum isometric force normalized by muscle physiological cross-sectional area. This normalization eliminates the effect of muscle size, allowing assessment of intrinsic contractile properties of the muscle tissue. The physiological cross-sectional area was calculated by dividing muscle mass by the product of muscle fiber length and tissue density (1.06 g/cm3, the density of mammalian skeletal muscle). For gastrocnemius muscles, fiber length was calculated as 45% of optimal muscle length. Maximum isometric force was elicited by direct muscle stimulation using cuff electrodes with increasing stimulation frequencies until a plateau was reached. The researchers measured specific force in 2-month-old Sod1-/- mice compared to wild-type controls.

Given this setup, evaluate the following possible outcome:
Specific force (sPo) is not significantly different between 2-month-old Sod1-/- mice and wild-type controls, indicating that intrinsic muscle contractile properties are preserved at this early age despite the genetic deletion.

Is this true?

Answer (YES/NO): YES